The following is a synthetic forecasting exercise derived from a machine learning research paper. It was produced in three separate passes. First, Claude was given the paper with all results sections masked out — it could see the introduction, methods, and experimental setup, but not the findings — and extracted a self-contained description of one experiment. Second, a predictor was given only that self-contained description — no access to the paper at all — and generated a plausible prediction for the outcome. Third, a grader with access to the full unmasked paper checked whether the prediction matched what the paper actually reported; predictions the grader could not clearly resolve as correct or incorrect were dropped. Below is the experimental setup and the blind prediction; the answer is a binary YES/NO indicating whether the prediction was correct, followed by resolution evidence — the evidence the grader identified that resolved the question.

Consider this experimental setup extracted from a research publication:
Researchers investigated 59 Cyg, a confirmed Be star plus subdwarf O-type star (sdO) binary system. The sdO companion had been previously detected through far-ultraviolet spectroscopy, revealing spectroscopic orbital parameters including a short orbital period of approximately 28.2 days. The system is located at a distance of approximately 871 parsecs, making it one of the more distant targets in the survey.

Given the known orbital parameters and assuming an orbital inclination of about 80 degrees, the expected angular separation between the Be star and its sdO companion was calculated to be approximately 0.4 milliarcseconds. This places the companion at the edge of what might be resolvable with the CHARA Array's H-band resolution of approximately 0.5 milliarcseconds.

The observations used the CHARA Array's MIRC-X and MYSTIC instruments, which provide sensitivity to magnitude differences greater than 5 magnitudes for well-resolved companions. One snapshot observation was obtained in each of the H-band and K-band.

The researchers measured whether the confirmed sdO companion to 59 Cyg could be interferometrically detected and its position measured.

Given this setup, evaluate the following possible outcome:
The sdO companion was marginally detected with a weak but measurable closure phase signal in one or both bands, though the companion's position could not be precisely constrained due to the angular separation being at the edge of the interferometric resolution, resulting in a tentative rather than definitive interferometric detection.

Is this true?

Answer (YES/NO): NO